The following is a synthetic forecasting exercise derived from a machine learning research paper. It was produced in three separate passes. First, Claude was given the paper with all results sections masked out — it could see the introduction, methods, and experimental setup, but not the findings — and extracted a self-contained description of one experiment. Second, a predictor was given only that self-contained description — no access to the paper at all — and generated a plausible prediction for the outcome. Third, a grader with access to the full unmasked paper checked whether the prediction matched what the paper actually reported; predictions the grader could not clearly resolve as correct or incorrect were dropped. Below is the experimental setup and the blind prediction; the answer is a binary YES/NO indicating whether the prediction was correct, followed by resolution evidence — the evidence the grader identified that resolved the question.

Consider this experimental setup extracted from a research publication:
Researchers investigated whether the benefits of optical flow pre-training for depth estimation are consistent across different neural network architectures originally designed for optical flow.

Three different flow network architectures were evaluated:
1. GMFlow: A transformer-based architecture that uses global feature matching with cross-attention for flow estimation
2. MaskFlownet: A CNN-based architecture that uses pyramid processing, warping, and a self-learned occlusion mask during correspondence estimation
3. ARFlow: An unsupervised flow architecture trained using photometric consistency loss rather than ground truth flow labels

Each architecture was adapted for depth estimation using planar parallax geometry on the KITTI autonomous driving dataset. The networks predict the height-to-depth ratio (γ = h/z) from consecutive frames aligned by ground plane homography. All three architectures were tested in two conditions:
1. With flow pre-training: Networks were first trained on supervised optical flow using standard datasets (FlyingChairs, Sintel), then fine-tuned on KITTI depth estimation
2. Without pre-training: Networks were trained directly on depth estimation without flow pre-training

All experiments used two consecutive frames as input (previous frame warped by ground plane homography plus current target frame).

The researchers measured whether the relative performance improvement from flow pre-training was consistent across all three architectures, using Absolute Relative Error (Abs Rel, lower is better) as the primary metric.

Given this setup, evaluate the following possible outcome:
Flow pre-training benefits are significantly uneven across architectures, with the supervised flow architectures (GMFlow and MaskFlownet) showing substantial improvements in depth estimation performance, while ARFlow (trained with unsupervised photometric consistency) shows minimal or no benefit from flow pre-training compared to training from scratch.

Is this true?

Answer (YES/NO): NO